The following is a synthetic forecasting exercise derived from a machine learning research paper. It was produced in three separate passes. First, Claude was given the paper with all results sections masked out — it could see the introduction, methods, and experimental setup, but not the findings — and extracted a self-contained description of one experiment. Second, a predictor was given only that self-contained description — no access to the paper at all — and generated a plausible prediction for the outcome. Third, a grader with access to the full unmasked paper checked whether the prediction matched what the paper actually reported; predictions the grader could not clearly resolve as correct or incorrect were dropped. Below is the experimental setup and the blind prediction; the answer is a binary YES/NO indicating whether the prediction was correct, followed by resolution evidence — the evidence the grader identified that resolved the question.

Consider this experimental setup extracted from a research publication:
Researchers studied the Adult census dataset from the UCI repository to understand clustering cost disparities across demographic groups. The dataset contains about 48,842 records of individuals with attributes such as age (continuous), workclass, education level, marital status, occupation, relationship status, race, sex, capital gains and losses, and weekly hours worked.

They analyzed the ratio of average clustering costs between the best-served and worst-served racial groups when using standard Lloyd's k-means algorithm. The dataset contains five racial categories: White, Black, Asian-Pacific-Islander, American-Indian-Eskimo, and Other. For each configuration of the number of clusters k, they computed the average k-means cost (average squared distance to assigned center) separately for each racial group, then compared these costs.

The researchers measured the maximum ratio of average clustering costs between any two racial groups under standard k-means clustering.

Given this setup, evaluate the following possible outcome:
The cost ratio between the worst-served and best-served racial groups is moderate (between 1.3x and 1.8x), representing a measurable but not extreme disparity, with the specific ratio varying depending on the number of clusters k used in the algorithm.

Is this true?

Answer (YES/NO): NO